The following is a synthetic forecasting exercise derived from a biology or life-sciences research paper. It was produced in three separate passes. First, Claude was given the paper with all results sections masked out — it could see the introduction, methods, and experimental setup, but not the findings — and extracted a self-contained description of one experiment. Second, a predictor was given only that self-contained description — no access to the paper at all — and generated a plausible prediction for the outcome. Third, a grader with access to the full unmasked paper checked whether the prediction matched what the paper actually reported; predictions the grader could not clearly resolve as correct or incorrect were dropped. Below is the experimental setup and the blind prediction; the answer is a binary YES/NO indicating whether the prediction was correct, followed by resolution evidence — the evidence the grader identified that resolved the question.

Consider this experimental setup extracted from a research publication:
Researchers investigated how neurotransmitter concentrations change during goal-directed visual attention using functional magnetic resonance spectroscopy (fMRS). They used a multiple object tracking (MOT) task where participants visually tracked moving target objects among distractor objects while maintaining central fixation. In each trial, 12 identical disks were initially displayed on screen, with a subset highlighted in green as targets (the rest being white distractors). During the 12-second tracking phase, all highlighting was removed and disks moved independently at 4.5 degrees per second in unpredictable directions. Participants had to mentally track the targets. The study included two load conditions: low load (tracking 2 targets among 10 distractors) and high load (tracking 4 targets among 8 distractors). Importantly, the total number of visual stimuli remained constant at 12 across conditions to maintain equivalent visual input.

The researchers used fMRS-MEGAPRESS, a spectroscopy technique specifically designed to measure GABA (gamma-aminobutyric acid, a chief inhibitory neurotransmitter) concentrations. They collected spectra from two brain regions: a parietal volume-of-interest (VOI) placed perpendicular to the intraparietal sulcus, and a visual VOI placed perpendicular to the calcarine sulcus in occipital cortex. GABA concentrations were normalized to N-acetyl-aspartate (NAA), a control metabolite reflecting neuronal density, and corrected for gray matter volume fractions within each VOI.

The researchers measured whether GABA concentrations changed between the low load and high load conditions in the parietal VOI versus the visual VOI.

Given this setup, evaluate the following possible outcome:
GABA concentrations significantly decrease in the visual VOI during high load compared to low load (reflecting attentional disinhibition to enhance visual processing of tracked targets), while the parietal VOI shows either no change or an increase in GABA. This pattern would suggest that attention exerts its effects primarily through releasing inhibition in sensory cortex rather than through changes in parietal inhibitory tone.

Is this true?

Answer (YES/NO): NO